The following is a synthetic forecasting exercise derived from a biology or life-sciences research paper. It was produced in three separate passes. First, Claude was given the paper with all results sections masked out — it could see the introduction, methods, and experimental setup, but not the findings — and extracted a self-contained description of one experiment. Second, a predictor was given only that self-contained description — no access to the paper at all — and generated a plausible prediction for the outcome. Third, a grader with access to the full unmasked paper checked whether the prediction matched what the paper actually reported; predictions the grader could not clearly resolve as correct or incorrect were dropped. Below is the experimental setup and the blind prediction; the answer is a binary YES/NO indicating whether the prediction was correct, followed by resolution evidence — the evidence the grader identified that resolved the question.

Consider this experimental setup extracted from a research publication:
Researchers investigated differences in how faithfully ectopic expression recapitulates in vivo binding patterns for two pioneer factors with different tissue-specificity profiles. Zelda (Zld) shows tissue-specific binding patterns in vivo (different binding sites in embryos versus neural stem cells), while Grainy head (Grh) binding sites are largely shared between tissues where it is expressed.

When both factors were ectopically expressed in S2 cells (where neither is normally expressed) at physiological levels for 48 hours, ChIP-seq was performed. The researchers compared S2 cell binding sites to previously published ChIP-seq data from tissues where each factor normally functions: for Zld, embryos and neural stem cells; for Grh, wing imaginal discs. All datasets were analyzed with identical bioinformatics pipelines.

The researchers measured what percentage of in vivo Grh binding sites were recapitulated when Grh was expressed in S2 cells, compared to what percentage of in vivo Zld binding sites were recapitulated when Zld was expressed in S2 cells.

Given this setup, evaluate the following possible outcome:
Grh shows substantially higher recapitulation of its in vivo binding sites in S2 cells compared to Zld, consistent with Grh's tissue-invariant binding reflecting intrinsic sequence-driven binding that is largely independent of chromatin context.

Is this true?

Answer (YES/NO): YES